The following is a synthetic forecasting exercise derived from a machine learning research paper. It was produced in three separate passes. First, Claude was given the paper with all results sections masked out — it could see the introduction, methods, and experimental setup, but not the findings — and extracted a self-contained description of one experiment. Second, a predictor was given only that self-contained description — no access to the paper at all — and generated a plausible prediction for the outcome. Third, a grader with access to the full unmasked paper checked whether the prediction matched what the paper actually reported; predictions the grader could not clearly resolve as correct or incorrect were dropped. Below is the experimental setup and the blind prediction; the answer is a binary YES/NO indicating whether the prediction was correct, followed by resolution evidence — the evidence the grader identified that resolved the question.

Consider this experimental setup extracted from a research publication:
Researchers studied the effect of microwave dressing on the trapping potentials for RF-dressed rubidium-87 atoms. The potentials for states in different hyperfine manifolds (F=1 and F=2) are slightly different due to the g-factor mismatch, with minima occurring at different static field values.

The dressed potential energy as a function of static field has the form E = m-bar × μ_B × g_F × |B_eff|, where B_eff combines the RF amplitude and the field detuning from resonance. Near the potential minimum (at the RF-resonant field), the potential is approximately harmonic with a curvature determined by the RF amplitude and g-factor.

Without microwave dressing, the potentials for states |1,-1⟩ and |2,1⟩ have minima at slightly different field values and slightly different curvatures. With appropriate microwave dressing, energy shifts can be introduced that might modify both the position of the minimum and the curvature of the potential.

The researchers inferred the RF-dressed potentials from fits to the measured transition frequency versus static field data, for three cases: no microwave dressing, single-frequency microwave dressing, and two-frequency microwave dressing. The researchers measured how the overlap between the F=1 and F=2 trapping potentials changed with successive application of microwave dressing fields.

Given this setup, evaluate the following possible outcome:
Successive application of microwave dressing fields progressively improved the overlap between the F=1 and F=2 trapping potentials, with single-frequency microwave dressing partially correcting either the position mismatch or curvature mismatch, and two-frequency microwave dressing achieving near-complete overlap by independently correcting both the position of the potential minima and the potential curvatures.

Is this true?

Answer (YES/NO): NO